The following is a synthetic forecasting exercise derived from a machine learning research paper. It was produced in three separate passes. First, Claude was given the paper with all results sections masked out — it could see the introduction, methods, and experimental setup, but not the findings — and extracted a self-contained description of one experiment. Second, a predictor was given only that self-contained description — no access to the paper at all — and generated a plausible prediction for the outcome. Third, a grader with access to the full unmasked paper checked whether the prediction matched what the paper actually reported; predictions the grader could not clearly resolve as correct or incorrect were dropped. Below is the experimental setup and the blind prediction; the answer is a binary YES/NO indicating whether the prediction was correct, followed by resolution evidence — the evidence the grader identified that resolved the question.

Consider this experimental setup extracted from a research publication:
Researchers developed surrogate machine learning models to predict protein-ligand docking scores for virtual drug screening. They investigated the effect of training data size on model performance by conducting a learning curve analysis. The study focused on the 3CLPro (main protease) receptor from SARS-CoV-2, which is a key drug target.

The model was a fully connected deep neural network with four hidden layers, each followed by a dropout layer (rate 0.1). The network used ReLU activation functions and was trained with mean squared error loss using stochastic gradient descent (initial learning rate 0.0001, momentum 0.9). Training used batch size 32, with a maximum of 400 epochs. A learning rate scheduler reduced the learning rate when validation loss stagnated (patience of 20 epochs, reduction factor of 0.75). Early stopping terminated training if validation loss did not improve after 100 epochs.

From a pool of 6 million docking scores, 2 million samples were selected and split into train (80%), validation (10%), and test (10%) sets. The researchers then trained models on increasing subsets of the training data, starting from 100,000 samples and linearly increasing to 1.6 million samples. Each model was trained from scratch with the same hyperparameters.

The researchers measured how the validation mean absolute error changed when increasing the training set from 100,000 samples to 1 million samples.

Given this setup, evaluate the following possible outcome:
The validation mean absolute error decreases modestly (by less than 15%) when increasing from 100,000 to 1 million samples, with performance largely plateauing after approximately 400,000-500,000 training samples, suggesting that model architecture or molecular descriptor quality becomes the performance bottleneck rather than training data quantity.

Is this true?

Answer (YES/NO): NO